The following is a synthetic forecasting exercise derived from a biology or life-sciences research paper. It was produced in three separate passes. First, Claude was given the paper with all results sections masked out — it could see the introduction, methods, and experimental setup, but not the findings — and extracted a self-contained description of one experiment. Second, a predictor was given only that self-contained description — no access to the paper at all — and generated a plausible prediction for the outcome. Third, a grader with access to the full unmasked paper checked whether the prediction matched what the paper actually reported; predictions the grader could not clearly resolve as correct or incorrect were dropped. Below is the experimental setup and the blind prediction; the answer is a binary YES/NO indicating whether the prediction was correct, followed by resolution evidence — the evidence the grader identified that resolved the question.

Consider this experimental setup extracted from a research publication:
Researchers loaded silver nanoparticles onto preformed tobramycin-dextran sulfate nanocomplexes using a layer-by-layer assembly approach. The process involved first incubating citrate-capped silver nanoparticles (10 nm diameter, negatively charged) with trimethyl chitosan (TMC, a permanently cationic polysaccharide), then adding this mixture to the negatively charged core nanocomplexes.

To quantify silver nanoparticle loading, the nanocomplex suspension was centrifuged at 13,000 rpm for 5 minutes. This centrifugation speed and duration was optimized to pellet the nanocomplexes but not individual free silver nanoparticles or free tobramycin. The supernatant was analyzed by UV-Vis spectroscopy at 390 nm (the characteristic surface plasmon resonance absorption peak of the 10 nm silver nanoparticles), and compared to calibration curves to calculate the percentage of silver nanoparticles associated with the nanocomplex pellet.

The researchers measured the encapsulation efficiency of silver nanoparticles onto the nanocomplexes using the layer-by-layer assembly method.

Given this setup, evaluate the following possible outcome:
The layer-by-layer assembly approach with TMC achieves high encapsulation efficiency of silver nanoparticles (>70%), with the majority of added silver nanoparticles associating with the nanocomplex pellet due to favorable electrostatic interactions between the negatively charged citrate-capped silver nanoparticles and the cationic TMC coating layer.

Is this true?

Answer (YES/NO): YES